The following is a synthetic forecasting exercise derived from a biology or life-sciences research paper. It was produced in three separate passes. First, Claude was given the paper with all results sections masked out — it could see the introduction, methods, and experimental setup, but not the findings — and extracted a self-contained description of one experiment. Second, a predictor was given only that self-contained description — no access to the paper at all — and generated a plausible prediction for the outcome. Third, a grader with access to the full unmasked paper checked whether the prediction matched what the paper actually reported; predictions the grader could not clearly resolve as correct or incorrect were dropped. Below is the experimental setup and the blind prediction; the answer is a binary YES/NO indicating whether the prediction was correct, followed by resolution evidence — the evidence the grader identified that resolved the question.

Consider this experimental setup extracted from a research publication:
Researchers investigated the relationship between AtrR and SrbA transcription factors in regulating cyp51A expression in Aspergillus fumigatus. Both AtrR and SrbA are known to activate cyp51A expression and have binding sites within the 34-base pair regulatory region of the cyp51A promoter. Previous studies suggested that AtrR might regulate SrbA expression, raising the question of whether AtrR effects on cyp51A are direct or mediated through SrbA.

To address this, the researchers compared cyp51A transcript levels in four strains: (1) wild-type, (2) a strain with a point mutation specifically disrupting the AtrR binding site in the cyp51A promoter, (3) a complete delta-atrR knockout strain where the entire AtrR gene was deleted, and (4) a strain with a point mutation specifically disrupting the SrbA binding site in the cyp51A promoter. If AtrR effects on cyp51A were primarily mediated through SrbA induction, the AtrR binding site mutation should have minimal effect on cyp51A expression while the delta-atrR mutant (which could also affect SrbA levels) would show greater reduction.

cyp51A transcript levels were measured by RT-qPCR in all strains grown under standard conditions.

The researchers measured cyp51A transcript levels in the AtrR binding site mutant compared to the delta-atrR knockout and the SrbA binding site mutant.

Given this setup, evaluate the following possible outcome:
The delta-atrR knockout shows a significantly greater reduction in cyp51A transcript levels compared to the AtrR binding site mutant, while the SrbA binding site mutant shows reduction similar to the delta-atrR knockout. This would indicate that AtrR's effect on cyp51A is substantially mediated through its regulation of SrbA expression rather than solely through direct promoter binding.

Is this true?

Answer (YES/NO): NO